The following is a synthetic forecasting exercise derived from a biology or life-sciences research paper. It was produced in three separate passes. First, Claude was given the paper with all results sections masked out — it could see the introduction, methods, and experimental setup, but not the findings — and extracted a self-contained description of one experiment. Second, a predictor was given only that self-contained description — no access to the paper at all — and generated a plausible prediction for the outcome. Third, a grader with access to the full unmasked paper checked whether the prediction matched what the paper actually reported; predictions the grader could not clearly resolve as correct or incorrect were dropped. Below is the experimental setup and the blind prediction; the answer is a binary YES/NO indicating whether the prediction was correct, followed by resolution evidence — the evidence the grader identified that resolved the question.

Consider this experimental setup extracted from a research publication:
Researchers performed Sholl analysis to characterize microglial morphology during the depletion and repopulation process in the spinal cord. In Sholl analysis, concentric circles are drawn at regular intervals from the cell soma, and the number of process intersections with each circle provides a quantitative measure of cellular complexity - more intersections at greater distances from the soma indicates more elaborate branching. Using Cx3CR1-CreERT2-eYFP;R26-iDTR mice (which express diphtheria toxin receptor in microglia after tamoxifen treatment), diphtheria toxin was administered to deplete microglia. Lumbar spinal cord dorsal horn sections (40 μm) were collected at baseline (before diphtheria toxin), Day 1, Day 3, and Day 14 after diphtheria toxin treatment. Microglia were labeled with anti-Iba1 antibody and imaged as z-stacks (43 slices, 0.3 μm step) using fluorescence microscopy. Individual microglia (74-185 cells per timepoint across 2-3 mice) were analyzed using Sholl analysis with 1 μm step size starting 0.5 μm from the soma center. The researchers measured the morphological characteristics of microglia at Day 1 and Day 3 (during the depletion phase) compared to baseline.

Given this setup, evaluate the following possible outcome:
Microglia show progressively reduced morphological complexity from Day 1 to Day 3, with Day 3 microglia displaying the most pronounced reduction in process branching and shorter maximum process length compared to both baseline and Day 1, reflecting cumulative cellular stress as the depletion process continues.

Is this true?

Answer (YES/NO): NO